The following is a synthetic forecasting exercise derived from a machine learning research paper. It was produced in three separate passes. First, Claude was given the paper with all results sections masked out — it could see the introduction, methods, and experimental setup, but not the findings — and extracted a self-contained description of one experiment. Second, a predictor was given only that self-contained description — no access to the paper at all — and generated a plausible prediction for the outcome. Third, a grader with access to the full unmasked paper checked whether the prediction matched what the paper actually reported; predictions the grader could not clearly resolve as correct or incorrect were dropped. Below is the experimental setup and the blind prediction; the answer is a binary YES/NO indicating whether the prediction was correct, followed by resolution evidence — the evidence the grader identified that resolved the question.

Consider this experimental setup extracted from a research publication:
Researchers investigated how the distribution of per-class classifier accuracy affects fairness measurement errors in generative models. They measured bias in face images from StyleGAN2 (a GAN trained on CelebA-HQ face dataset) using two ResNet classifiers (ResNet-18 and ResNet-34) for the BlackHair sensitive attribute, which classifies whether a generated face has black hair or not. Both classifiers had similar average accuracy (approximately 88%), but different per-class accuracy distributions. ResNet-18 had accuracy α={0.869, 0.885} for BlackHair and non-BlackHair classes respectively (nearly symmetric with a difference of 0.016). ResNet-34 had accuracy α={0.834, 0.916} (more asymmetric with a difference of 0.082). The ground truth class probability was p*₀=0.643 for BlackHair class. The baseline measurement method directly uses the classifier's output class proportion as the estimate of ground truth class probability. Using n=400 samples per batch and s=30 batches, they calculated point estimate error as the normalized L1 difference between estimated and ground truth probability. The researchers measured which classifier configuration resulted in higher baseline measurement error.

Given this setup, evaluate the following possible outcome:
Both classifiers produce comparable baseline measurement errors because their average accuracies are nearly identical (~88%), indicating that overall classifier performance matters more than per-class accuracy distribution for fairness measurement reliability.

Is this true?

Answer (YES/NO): NO